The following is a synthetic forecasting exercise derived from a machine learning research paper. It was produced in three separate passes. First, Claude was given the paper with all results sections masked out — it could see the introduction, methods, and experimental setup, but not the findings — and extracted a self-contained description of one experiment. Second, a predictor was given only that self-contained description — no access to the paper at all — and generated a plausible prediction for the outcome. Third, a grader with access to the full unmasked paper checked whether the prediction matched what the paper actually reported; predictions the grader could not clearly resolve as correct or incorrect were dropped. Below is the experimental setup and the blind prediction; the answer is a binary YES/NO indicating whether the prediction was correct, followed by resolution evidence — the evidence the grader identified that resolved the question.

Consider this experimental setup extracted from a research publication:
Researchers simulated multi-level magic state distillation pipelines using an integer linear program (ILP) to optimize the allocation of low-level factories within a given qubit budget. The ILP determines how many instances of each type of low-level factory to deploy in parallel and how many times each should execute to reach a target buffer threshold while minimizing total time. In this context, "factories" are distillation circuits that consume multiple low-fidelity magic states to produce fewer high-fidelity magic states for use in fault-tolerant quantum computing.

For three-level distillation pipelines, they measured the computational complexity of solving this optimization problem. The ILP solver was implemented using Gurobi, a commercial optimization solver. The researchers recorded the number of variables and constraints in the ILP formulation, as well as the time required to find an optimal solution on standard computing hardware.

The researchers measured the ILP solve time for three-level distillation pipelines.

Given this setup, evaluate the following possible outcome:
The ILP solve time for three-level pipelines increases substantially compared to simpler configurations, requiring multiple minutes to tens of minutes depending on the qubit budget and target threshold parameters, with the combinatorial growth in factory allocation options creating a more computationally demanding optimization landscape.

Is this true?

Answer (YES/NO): NO